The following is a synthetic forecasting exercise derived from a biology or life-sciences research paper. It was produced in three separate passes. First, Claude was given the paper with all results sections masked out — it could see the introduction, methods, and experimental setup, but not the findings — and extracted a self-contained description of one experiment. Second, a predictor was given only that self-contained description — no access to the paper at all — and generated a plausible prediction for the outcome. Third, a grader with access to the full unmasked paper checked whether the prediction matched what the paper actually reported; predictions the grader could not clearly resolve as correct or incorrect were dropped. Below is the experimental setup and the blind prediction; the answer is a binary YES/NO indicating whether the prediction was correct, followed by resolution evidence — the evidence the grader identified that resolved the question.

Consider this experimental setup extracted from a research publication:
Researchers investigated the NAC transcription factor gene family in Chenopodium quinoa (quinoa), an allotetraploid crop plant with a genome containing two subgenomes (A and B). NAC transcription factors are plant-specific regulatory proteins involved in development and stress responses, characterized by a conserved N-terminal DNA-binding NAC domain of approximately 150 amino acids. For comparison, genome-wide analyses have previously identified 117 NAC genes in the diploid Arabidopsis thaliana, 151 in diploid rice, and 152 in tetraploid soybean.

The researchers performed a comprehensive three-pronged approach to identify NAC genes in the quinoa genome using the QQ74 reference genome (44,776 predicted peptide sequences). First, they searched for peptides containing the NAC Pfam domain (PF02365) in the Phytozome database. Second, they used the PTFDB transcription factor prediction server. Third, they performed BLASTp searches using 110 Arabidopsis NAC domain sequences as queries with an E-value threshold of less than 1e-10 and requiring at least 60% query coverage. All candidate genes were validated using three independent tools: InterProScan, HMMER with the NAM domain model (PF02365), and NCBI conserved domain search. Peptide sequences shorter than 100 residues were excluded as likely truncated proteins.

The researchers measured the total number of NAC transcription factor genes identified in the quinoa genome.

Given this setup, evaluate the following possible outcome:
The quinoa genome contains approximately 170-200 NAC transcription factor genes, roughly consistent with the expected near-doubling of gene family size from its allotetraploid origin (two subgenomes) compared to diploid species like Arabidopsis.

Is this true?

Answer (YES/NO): NO